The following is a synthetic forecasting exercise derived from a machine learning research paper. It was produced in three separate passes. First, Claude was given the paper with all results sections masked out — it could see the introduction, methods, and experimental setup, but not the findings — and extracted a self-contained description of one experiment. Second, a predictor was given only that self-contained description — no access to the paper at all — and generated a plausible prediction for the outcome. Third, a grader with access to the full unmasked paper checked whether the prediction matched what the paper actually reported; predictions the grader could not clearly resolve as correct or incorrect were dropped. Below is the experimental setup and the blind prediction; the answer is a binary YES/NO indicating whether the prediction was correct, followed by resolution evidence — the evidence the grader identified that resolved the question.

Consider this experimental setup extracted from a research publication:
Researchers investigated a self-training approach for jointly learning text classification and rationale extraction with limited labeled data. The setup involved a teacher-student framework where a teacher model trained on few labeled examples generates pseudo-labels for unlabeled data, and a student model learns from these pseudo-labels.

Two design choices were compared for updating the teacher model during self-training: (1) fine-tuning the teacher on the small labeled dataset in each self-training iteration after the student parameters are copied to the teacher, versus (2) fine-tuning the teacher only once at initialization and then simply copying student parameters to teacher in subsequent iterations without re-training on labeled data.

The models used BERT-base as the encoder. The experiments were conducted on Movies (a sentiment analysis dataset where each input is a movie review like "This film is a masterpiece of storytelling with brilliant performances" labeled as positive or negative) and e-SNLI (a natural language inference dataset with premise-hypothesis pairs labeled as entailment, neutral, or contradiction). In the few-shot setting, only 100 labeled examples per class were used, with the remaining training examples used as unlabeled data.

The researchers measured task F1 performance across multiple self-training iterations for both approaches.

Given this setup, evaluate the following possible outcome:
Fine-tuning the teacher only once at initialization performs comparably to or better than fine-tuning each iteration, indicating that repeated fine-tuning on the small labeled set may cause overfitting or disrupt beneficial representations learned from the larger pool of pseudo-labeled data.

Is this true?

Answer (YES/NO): NO